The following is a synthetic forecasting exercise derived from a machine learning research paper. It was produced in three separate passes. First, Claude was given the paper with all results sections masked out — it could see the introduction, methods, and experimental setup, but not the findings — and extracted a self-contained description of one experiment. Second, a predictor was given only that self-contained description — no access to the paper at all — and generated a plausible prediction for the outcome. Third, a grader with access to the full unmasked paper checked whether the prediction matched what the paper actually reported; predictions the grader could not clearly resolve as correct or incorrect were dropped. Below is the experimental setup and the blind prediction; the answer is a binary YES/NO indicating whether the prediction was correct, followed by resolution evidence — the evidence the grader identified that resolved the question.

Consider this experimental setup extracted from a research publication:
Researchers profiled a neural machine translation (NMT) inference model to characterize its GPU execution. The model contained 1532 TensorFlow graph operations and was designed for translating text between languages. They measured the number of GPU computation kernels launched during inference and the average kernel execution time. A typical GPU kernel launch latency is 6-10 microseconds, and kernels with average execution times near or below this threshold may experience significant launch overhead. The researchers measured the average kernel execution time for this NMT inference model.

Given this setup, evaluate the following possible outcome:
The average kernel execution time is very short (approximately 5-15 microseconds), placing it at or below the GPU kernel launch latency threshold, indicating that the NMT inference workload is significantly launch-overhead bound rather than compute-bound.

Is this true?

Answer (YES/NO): YES